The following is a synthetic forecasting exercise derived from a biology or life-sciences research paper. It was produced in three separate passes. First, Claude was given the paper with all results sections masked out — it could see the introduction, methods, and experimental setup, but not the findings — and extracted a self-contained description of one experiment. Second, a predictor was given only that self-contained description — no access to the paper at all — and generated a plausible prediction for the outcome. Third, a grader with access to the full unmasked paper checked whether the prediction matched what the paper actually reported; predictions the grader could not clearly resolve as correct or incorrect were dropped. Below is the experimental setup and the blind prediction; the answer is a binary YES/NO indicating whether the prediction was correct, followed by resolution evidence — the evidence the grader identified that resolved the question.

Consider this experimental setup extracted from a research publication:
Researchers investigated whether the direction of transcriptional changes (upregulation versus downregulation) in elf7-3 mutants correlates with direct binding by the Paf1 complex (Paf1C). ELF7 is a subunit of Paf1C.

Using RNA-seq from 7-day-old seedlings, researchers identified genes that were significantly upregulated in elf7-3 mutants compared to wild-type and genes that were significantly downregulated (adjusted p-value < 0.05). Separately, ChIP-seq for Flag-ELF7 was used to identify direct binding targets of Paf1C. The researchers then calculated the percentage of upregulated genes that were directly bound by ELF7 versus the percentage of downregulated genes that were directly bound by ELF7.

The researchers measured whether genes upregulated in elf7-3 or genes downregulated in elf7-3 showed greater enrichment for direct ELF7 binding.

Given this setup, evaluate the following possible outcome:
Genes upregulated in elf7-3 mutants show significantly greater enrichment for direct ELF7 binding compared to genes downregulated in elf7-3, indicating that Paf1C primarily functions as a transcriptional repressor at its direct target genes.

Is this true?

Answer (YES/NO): NO